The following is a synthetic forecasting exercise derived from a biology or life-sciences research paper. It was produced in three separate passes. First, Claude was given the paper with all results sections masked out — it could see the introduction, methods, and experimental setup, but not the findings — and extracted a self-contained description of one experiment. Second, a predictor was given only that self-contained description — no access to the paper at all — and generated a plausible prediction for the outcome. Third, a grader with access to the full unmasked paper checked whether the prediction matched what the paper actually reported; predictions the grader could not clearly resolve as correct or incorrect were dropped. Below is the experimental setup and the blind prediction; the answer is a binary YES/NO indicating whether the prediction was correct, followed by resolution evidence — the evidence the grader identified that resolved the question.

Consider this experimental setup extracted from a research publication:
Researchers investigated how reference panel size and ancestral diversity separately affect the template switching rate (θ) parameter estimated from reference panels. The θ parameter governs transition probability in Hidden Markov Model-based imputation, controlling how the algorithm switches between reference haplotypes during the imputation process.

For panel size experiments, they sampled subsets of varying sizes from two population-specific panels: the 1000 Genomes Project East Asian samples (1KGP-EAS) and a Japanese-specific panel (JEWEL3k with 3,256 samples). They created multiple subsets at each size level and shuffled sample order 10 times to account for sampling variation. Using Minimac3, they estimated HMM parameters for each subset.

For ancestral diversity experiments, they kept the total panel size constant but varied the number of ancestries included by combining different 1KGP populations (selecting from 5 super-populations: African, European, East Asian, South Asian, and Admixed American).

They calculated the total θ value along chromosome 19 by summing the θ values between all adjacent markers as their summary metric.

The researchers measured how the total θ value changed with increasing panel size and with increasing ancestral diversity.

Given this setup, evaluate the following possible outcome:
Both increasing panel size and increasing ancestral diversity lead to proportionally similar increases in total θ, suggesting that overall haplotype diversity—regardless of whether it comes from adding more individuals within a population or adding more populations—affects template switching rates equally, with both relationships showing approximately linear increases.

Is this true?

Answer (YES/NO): NO